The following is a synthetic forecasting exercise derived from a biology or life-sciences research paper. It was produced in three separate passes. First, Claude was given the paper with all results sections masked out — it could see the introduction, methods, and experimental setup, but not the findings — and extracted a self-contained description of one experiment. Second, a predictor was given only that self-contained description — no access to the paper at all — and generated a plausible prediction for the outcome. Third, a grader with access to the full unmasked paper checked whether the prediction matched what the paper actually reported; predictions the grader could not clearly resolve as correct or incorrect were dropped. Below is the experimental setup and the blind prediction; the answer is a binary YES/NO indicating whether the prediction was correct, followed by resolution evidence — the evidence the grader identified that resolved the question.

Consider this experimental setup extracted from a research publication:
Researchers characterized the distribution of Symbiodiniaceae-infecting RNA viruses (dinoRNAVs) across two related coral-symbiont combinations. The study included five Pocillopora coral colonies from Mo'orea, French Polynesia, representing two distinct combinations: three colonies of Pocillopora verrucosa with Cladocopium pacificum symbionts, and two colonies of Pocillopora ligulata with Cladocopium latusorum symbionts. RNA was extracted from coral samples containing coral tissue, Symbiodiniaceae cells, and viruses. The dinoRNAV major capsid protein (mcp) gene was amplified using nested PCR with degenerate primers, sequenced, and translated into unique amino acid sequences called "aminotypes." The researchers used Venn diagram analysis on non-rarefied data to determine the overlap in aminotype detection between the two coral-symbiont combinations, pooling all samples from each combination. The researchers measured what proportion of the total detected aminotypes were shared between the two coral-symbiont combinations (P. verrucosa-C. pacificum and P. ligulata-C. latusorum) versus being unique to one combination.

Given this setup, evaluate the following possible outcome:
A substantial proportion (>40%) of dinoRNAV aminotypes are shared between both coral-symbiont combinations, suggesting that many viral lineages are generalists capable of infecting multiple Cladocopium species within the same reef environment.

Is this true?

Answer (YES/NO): YES